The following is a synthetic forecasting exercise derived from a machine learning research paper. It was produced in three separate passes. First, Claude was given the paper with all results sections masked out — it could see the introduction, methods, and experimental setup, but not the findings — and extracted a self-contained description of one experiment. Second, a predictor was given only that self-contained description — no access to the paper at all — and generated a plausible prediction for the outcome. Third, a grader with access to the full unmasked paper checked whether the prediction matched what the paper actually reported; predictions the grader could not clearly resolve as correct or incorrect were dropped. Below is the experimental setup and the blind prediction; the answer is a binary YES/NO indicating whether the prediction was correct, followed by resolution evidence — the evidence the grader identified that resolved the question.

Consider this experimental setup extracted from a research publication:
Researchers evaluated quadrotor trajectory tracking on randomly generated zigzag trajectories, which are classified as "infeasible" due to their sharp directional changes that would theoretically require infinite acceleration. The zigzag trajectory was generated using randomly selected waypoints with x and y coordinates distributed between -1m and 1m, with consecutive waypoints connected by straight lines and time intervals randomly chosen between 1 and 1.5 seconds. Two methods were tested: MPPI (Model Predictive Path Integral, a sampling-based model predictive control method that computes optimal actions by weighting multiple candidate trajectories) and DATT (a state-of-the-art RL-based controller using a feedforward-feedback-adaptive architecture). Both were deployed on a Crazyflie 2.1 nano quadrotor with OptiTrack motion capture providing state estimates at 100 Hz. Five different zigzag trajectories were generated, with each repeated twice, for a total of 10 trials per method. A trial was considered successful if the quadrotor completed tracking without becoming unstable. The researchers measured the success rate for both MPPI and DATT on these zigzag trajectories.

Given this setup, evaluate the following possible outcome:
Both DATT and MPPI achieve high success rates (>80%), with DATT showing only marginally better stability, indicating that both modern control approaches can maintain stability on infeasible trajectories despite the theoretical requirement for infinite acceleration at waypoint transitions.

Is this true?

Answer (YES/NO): NO